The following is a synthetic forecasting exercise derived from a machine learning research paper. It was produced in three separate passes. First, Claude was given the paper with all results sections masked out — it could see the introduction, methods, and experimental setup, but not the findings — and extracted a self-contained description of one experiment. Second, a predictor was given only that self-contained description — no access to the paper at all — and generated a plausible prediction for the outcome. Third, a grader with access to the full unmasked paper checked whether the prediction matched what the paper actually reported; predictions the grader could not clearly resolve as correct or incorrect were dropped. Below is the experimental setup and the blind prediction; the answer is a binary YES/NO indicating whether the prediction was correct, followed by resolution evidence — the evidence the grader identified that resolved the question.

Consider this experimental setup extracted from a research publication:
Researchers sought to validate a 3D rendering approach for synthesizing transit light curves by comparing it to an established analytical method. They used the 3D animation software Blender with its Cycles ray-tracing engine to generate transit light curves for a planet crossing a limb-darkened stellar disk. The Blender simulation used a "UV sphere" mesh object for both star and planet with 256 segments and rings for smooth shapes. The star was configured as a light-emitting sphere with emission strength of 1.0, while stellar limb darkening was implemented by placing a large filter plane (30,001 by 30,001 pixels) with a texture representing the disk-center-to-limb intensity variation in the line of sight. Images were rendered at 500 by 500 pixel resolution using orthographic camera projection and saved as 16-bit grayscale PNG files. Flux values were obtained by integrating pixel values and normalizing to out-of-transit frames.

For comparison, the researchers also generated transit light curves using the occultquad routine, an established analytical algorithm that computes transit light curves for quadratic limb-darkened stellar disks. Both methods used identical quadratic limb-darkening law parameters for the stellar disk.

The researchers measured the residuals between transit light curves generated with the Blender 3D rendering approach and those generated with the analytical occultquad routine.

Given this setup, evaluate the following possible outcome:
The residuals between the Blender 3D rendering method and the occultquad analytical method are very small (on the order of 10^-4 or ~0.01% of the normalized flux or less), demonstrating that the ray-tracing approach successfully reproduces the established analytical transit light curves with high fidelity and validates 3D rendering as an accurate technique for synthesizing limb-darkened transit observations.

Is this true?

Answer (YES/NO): NO